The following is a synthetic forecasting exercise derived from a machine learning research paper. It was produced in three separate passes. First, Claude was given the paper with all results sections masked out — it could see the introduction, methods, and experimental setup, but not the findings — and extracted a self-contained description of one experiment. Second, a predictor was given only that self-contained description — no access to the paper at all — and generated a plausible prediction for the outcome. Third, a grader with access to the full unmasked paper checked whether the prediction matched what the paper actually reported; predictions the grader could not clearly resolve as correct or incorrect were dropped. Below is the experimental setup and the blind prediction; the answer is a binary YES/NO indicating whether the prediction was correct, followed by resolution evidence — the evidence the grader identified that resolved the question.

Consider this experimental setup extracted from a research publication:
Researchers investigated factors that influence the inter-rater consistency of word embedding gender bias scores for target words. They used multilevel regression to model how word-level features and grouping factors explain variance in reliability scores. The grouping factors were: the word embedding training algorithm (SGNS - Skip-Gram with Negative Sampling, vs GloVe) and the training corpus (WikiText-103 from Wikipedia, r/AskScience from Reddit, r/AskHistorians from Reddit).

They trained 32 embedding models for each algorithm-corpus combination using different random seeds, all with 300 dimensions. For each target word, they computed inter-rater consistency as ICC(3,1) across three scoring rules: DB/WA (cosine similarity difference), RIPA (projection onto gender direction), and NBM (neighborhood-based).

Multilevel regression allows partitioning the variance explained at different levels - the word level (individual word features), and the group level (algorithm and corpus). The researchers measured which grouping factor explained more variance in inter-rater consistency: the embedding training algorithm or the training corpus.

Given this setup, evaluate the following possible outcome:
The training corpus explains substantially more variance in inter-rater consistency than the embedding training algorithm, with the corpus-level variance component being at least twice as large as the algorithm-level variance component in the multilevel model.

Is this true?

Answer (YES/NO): NO